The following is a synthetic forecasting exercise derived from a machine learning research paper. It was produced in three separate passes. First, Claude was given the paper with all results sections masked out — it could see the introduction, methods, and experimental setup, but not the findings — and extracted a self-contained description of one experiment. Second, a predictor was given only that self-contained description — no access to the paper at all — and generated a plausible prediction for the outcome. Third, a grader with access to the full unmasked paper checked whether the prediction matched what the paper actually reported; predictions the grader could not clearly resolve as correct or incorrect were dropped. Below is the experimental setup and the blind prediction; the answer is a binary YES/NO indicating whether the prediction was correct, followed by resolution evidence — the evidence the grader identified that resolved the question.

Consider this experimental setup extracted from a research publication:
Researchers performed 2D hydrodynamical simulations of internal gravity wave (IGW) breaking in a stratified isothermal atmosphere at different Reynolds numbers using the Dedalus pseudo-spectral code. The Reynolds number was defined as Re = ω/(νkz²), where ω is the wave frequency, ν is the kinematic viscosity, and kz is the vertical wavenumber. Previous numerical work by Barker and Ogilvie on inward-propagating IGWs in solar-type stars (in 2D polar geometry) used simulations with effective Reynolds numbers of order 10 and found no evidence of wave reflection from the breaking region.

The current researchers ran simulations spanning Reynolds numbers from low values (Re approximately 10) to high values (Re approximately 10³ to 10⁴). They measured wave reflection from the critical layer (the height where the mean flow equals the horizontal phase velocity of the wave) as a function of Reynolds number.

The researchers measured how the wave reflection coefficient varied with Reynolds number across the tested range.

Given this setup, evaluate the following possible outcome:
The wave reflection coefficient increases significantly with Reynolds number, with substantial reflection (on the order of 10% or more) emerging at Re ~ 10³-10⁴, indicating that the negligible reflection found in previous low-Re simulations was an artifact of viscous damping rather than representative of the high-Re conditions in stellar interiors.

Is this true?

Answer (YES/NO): YES